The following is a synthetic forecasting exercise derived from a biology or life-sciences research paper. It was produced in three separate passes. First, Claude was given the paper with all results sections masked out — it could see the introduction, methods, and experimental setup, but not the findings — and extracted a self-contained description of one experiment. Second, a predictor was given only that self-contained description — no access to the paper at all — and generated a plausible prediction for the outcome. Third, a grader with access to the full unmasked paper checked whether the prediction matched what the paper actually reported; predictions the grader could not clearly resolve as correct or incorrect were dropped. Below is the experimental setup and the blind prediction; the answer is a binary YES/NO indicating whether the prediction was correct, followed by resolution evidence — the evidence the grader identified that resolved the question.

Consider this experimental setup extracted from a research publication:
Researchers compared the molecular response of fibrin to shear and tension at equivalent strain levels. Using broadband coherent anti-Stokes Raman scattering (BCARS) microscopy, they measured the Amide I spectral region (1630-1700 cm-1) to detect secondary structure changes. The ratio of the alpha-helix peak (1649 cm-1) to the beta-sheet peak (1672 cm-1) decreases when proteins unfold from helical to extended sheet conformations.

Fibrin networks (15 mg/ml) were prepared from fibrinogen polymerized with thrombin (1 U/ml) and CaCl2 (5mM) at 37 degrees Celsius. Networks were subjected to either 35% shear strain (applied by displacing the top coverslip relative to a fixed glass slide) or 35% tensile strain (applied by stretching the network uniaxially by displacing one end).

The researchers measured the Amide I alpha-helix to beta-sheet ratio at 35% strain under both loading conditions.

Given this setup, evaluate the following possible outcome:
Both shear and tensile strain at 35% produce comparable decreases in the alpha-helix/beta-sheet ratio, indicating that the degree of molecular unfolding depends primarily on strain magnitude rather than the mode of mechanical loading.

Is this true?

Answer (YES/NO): NO